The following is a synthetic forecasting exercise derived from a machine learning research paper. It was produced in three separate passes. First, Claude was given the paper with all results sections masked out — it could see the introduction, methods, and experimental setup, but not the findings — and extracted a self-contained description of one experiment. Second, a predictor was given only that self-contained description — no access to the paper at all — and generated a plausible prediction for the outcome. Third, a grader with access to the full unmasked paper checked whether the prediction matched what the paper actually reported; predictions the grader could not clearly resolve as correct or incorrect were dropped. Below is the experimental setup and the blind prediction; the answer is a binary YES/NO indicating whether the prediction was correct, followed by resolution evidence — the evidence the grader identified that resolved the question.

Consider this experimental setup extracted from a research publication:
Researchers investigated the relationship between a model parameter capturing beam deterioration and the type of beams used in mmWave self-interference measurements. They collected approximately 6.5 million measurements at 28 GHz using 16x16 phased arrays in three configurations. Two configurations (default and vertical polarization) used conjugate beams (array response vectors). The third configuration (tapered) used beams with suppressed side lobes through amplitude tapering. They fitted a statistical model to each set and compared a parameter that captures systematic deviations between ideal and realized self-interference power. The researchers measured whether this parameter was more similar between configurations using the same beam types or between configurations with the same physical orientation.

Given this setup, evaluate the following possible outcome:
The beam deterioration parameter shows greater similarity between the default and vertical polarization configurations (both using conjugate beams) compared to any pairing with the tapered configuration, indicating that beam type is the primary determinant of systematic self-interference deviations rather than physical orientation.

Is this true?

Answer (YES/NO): YES